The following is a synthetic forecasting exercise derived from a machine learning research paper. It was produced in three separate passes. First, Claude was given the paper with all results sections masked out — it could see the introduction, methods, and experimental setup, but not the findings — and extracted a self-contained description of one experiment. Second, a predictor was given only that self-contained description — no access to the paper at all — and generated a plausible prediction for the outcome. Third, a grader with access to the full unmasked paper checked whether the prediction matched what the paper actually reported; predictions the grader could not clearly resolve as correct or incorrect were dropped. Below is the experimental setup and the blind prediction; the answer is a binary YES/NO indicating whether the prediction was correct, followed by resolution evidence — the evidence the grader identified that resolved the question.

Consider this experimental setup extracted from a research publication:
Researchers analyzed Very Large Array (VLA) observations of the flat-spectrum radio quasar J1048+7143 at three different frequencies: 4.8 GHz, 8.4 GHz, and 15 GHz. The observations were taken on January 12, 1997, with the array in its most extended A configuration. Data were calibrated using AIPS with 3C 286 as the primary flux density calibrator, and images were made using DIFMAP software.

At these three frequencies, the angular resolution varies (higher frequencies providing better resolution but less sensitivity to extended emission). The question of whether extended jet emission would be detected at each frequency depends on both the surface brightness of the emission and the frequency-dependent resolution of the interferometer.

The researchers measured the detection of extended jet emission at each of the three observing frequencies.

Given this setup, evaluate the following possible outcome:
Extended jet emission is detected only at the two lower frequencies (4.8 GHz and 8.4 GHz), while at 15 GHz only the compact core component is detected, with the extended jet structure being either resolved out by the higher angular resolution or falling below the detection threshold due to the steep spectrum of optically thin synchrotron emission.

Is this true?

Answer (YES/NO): YES